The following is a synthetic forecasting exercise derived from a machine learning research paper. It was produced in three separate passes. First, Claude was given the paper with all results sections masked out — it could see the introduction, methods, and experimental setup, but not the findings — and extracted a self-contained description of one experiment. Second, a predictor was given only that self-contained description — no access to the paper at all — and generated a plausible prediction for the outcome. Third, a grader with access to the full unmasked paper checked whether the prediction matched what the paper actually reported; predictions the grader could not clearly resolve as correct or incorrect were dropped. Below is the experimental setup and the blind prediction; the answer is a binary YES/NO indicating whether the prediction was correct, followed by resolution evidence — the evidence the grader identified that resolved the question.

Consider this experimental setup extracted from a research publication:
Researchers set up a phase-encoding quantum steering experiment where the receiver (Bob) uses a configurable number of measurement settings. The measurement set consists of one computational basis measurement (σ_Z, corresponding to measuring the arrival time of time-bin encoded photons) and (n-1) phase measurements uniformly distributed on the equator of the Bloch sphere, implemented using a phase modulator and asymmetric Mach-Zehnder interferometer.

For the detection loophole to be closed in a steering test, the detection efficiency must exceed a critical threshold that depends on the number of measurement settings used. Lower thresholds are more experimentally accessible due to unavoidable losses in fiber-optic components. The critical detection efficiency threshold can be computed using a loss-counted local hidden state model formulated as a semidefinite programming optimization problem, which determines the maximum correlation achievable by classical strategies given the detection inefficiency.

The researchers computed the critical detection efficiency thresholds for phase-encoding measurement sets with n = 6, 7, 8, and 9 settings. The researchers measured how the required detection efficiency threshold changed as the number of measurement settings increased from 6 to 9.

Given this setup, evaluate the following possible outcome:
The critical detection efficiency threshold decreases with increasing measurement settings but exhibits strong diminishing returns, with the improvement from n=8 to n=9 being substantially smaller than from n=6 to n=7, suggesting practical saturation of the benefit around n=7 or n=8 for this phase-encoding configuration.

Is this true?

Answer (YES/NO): NO